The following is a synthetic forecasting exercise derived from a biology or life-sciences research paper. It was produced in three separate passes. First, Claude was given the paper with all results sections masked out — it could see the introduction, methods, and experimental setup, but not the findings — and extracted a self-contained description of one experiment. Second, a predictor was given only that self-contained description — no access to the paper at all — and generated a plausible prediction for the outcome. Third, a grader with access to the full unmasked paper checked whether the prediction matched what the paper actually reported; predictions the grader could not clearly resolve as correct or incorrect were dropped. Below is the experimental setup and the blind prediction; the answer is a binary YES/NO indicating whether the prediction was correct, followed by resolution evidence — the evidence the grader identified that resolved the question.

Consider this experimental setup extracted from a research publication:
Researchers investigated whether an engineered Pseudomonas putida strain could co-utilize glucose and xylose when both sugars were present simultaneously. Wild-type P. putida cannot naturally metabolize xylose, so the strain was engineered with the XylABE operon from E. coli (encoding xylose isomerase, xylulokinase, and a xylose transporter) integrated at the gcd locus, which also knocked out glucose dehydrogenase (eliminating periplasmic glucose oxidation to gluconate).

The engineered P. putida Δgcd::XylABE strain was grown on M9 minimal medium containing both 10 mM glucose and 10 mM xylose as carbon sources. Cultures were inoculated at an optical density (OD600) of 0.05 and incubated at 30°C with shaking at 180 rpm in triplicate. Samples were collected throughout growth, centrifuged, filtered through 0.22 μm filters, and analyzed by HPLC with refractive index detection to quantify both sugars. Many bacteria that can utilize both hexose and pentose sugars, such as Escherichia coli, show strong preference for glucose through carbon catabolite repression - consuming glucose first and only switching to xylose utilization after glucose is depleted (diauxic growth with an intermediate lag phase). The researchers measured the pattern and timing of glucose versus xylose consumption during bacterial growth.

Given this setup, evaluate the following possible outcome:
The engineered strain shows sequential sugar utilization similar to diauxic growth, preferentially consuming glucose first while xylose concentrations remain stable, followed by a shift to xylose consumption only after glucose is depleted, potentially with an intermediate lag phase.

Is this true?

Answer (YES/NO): NO